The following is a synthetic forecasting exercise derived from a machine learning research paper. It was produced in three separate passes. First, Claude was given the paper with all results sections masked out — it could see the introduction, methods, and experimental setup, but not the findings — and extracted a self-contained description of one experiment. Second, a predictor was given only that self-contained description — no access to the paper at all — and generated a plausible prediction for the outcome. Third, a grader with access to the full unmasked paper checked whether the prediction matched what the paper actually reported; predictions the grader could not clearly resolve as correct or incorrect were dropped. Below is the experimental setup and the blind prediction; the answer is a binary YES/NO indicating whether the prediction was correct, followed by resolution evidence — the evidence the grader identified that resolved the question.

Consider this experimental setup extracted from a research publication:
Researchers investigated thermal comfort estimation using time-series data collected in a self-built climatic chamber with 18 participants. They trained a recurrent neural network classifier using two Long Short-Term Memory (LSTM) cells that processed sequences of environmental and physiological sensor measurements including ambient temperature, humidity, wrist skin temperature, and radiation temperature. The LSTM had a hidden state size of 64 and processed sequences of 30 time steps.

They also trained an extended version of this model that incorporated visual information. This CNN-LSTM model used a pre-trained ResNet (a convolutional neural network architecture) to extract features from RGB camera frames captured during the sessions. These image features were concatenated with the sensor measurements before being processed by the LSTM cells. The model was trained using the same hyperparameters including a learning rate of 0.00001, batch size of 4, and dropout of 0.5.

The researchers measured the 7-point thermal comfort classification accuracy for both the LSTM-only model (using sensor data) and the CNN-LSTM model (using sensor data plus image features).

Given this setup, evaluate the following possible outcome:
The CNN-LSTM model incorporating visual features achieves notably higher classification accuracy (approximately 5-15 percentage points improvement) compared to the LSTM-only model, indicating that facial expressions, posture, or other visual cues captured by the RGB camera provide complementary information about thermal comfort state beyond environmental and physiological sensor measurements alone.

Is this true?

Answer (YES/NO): NO